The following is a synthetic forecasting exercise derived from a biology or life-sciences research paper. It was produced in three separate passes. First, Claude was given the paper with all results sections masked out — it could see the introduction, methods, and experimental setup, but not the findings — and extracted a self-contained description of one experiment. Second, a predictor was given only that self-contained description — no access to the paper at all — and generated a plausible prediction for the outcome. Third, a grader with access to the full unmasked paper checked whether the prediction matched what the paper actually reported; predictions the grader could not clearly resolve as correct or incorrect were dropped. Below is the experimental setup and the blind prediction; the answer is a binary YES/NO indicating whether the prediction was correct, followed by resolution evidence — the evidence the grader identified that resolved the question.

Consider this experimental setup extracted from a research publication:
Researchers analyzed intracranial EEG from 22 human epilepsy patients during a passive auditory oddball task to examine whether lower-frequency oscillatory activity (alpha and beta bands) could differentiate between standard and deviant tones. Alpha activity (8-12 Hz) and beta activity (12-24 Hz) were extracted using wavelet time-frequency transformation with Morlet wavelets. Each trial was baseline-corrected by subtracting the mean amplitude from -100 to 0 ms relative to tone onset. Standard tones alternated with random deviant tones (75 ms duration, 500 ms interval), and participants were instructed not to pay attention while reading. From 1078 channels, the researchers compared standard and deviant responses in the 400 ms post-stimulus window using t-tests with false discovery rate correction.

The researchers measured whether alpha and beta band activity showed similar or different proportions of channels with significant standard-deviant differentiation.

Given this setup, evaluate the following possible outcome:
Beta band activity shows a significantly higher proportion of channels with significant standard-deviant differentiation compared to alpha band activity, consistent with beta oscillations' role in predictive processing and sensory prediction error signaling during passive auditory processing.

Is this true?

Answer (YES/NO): NO